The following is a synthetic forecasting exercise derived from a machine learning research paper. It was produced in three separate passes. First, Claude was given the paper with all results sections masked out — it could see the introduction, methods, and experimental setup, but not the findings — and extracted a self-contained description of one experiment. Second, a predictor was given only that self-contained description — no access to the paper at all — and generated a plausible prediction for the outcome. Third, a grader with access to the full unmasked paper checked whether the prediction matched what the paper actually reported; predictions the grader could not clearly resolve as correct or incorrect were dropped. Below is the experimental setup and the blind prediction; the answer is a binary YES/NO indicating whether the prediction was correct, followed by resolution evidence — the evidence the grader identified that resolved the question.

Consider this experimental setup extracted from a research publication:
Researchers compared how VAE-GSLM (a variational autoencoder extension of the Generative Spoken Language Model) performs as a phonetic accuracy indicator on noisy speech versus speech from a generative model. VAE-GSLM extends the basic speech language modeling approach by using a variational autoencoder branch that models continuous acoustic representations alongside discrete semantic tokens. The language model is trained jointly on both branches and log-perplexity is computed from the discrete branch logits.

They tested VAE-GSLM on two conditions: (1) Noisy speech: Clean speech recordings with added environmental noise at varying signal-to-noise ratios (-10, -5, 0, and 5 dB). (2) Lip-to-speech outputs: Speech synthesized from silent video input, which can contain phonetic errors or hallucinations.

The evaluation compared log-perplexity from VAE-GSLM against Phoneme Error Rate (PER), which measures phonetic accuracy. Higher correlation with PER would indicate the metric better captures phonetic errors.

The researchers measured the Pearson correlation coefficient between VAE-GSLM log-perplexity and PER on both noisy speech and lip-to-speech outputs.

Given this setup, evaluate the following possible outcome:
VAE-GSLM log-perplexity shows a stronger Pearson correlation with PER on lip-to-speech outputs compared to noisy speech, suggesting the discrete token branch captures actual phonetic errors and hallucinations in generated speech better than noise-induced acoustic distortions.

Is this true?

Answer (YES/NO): YES